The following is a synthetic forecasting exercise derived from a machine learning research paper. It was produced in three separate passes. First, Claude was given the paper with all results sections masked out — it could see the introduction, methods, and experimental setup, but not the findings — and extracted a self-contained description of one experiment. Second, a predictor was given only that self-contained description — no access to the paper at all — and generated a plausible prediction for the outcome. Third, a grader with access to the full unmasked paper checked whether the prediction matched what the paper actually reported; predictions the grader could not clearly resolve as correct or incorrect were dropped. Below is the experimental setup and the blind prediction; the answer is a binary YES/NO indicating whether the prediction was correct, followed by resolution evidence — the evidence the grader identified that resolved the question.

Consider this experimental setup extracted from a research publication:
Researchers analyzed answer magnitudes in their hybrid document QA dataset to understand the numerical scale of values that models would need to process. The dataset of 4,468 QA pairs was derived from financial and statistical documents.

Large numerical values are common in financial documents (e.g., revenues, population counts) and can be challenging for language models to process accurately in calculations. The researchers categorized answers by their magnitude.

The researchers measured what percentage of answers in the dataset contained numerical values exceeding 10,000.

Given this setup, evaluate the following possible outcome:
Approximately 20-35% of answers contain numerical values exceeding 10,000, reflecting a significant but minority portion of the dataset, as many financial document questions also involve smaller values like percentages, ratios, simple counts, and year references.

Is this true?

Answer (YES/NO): NO